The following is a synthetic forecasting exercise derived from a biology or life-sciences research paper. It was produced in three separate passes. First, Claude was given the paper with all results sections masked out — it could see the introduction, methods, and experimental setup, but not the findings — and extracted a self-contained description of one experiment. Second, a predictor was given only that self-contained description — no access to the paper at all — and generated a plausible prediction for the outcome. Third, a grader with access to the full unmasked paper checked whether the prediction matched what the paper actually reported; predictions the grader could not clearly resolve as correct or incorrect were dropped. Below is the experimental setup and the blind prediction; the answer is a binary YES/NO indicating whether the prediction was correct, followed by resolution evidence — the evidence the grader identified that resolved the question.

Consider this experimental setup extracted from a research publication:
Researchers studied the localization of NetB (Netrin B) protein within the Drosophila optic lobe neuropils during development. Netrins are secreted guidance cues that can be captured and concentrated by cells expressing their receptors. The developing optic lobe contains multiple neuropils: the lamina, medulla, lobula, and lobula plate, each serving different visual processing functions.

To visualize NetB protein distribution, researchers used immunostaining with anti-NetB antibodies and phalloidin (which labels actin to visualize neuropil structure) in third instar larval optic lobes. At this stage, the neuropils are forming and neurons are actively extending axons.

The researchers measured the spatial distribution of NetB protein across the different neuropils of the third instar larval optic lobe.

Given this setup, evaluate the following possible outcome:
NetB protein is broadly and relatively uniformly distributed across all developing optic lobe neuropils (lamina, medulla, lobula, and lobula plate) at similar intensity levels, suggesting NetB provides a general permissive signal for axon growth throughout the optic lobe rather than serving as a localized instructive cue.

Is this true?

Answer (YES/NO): NO